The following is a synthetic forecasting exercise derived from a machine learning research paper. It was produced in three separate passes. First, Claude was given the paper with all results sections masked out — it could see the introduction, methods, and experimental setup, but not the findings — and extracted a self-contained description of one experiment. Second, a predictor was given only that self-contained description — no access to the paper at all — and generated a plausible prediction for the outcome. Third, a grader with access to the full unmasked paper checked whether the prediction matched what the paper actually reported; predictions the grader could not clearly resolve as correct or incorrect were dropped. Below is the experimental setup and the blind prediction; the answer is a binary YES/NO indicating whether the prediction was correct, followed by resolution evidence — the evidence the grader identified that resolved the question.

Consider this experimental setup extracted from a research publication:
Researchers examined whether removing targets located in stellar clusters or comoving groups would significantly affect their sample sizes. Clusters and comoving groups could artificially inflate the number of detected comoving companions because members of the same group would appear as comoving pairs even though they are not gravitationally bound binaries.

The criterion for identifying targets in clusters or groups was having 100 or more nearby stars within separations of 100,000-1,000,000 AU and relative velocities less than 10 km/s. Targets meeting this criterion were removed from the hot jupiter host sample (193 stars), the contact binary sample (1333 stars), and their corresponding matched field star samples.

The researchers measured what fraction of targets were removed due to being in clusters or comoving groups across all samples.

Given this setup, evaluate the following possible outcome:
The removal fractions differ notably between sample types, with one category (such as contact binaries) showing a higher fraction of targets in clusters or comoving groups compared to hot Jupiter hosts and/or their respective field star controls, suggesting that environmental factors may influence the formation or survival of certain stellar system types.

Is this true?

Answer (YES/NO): NO